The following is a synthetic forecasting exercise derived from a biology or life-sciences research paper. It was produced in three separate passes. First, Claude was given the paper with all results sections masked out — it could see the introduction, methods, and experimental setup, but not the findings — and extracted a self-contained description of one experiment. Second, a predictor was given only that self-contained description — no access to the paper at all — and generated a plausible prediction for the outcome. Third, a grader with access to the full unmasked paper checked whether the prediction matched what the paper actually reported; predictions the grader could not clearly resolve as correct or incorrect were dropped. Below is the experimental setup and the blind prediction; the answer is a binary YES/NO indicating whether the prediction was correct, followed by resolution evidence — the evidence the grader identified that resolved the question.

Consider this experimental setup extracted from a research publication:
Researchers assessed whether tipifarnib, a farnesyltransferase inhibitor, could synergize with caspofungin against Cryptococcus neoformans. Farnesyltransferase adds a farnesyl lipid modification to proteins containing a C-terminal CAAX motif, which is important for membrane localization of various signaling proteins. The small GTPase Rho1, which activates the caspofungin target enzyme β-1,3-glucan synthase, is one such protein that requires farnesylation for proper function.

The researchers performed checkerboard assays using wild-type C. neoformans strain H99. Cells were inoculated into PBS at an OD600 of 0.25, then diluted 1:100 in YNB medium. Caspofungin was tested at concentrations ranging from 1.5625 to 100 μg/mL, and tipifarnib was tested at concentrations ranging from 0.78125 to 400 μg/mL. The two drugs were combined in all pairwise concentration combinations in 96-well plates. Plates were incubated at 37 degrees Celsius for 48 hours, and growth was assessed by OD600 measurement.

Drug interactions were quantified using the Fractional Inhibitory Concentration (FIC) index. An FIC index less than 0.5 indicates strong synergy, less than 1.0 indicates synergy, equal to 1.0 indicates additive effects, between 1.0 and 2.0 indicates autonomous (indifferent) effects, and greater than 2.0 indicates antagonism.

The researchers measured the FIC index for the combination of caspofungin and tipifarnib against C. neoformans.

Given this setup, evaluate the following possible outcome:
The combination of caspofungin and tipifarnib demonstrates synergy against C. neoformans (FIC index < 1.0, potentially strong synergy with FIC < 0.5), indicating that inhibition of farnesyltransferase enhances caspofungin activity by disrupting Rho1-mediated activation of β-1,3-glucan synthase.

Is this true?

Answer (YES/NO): NO